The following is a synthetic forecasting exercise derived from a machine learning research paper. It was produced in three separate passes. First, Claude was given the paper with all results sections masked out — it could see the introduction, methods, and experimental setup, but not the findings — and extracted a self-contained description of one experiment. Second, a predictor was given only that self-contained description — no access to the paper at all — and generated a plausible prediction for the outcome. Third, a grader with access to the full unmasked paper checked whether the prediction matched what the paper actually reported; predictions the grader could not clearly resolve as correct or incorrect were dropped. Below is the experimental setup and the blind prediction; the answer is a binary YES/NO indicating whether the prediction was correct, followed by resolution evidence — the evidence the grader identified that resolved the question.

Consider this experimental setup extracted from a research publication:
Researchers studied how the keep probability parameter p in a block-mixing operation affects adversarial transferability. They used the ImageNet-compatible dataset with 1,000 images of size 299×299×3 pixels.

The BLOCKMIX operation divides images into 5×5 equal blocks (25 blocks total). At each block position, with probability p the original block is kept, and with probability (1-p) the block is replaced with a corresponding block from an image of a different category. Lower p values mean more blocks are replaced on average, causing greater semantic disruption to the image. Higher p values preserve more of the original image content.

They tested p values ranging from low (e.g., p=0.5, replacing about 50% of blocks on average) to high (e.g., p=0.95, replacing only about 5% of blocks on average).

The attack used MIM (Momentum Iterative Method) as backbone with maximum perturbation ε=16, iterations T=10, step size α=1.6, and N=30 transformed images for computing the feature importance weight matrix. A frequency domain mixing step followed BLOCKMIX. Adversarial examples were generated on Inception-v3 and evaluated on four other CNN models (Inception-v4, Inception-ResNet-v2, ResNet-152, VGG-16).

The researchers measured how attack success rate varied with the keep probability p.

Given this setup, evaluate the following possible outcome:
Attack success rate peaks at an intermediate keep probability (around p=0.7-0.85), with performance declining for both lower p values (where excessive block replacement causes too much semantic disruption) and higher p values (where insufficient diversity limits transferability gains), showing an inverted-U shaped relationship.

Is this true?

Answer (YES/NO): NO